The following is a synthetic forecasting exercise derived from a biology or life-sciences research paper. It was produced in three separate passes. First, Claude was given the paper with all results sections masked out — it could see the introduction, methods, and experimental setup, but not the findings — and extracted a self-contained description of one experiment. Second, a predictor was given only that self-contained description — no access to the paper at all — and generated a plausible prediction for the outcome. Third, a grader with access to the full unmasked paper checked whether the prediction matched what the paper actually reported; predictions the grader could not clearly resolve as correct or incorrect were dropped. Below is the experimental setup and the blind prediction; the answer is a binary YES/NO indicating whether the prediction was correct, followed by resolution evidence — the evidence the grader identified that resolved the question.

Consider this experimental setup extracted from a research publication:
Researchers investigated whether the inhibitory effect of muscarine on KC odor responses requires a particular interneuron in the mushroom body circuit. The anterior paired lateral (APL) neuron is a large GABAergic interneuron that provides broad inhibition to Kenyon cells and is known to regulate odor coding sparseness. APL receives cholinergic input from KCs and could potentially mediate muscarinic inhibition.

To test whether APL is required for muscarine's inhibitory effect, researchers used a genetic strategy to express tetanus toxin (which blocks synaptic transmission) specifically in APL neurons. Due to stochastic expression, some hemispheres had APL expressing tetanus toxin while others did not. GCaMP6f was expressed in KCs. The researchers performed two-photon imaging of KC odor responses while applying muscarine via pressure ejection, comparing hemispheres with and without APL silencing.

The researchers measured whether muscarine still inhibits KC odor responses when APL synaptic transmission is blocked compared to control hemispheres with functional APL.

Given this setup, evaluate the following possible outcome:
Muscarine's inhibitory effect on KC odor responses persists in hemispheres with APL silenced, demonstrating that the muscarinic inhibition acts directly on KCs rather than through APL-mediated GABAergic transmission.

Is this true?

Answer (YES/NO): YES